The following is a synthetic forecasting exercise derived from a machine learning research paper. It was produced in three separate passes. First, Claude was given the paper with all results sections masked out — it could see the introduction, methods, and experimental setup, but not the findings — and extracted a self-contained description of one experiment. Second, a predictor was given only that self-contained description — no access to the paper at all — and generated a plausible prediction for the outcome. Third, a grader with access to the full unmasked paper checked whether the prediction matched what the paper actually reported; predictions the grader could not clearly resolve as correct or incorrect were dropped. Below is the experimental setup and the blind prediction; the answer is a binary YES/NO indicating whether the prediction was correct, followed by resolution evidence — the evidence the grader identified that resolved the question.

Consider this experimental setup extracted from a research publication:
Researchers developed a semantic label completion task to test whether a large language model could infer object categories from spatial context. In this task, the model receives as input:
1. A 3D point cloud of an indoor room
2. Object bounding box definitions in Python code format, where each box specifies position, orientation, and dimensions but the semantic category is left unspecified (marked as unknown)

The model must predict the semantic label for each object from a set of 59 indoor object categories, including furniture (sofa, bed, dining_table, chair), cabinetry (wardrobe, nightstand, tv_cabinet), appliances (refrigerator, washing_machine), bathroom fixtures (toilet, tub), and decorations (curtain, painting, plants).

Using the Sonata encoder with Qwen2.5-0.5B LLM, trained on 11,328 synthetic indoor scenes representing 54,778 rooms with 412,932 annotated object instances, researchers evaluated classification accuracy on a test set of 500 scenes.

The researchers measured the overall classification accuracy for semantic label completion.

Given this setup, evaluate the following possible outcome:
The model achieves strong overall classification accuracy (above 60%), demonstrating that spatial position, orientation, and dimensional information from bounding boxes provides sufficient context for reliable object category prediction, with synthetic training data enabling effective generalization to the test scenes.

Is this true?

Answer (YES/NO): YES